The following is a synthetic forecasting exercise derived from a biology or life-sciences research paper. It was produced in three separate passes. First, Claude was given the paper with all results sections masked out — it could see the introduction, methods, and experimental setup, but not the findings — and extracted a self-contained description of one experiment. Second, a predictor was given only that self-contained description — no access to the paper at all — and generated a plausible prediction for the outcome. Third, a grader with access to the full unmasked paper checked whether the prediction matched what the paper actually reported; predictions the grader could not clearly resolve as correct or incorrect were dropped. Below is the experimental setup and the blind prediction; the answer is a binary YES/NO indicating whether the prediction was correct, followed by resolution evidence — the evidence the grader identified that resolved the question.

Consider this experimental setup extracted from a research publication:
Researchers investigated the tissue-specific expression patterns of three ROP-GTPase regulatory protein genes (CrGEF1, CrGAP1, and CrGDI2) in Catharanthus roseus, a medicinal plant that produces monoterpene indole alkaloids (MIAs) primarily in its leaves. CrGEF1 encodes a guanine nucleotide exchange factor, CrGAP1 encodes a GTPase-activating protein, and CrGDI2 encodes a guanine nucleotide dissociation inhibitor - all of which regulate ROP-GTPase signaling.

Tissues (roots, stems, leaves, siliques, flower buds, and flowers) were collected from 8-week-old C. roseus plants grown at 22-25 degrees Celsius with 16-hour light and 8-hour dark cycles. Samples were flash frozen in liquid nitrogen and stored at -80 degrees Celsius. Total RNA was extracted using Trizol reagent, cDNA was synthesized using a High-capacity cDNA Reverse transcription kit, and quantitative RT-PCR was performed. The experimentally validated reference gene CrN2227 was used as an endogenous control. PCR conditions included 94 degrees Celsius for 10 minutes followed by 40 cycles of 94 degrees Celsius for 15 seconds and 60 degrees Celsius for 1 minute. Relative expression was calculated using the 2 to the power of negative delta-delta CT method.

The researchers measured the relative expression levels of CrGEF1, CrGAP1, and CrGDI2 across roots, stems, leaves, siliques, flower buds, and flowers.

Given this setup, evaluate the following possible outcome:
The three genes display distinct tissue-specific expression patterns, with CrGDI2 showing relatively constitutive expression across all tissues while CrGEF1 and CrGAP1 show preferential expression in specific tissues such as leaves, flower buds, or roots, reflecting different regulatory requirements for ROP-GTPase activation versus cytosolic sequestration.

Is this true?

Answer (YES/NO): NO